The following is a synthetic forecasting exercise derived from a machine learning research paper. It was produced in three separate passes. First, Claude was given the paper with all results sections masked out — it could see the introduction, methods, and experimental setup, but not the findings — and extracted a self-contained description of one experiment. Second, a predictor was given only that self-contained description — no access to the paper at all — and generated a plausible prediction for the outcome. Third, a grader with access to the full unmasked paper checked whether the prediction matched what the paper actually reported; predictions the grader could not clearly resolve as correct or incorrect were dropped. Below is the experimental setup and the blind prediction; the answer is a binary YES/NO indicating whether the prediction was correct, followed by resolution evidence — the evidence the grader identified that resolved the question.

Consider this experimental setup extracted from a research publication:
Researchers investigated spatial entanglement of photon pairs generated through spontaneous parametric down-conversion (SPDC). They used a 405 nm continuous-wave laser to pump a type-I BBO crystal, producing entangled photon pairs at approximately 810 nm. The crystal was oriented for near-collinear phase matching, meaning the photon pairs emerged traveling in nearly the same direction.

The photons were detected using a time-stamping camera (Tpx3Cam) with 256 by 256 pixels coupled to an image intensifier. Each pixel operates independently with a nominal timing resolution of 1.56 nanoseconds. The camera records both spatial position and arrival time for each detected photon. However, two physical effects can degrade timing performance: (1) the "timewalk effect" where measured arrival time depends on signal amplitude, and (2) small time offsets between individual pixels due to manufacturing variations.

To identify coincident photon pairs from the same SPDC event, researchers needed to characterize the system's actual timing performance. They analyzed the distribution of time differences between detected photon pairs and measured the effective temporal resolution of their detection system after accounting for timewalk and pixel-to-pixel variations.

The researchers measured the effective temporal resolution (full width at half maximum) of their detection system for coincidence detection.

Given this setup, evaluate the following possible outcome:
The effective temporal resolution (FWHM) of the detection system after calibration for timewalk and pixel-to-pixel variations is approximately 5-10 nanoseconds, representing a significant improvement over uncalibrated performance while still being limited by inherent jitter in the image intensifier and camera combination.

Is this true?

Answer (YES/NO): YES